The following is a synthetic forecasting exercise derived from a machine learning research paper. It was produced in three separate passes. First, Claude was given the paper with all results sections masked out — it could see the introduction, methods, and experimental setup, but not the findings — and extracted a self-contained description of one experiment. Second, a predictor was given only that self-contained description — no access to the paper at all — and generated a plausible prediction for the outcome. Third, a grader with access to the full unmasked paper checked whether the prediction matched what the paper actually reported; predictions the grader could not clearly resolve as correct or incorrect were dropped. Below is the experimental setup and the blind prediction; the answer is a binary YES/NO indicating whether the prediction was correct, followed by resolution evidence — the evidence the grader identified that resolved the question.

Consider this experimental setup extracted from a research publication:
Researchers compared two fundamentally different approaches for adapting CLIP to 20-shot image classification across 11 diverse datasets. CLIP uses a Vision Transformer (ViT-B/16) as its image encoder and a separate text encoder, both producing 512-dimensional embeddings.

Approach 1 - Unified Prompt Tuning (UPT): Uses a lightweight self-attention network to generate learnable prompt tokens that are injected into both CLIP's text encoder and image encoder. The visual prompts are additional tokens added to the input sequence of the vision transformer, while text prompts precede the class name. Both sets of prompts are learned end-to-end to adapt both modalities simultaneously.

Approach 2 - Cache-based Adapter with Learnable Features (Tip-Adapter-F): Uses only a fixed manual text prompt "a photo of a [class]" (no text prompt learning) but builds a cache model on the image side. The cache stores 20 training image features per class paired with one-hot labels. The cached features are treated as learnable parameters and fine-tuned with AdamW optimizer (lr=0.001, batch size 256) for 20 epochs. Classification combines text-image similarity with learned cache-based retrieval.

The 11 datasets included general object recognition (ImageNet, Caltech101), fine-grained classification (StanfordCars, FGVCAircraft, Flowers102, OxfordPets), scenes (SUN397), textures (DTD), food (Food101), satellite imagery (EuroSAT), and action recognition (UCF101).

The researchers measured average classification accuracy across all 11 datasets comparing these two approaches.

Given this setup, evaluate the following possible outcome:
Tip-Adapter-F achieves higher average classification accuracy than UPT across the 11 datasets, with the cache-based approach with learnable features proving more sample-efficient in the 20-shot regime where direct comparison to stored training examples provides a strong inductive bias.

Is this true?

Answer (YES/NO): YES